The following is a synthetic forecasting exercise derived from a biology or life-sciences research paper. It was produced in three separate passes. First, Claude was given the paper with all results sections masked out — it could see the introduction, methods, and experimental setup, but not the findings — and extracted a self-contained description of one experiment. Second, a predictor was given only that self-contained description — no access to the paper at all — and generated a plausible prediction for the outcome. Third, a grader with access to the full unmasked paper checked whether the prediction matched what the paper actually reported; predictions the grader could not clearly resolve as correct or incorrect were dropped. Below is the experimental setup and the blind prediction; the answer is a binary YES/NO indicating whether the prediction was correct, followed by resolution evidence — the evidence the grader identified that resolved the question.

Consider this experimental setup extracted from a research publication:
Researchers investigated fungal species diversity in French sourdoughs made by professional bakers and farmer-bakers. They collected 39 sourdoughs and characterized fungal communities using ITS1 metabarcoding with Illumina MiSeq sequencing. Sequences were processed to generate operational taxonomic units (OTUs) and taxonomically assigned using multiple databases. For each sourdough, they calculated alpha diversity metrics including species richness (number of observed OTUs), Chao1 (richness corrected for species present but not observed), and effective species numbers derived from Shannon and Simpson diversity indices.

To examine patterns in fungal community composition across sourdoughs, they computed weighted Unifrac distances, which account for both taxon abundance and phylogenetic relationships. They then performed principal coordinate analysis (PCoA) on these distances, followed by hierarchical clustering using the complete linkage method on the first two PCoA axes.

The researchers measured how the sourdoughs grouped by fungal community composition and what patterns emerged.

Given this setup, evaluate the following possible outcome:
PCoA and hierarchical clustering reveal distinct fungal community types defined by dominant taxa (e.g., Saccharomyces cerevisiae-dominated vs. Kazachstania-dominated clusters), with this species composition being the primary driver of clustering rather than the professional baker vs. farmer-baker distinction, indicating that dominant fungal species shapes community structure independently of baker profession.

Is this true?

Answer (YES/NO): NO